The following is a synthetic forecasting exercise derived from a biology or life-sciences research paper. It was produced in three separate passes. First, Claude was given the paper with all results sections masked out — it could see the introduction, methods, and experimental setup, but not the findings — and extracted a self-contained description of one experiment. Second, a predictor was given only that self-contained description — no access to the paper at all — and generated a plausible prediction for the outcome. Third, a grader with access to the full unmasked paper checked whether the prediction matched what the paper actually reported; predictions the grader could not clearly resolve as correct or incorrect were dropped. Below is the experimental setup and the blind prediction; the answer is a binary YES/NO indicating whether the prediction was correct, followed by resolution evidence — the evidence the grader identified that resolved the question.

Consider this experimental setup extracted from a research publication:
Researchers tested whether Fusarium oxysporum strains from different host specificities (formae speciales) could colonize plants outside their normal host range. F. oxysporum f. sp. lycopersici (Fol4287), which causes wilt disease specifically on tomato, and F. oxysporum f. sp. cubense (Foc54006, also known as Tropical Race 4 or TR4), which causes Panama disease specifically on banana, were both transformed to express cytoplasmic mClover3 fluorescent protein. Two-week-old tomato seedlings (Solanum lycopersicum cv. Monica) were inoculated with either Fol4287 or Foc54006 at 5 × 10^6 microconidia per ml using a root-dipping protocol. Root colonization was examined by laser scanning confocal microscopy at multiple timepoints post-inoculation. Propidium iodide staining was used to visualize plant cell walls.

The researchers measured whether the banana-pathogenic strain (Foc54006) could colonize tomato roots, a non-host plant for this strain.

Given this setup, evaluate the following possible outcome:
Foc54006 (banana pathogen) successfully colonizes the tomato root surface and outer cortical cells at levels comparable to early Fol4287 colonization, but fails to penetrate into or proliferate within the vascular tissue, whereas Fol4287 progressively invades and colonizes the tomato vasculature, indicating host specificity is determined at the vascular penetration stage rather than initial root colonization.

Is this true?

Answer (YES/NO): YES